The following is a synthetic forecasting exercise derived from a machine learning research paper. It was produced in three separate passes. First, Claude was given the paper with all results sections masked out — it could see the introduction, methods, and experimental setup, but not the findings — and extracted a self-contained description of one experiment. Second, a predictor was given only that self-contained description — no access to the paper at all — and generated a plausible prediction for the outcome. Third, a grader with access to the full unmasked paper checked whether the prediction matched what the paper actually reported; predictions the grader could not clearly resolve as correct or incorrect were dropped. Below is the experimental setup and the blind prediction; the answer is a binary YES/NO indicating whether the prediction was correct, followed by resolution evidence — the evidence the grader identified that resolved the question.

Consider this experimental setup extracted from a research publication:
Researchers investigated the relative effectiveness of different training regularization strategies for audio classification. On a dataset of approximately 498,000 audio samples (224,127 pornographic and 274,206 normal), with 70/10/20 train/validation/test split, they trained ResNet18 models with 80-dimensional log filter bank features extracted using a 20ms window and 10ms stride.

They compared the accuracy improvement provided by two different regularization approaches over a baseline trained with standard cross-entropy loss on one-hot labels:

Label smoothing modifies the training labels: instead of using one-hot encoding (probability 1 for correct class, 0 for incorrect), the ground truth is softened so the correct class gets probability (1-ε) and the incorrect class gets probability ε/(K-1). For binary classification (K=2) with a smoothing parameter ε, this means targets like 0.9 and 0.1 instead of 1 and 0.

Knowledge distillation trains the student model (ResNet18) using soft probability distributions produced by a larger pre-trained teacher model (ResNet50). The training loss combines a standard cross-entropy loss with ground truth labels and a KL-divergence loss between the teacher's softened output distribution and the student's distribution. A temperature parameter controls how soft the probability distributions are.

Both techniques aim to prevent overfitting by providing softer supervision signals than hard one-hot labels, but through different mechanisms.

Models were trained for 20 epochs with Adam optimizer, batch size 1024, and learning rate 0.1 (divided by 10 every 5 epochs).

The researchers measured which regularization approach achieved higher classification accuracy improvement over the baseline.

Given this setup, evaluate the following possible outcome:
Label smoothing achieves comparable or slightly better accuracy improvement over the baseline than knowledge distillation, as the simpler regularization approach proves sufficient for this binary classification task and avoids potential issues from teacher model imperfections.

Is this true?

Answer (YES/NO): NO